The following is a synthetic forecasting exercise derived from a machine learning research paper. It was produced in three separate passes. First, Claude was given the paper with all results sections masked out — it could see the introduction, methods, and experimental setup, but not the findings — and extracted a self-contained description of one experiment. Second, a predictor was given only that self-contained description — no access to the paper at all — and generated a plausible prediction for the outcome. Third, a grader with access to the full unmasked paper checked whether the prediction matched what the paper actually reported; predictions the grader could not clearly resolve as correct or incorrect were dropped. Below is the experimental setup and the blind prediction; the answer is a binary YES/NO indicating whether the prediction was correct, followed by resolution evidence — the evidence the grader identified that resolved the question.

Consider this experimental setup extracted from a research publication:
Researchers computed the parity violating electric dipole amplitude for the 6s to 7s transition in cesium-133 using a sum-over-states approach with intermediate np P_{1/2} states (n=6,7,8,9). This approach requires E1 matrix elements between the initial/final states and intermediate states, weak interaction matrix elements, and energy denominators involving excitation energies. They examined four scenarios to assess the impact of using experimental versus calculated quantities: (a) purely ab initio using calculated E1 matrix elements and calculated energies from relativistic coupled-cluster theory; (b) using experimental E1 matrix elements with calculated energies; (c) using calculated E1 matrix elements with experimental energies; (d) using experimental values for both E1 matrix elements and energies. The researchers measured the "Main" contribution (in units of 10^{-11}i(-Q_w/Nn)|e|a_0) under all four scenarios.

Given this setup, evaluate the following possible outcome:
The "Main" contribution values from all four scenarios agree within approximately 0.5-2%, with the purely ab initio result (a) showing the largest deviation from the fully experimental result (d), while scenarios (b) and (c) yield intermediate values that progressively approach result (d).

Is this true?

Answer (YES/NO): NO